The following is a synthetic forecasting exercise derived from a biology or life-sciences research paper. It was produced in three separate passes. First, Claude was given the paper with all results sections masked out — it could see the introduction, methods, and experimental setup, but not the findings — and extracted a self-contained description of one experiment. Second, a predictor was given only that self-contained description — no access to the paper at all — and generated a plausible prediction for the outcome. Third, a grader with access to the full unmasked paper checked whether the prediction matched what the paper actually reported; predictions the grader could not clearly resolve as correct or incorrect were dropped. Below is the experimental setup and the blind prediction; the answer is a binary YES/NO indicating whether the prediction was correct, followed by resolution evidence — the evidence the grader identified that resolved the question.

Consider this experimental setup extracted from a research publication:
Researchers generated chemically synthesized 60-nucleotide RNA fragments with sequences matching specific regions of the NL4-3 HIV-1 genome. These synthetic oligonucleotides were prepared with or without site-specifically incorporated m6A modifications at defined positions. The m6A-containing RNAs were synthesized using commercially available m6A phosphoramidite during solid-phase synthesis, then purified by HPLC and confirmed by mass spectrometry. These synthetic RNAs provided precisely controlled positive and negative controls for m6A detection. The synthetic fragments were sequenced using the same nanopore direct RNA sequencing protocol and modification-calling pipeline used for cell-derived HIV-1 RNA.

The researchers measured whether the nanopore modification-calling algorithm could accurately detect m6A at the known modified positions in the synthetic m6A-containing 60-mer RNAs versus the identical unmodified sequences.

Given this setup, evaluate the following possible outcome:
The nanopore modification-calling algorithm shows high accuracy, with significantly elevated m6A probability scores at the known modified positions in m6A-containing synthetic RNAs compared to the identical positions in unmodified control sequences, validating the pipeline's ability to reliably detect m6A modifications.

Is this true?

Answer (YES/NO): YES